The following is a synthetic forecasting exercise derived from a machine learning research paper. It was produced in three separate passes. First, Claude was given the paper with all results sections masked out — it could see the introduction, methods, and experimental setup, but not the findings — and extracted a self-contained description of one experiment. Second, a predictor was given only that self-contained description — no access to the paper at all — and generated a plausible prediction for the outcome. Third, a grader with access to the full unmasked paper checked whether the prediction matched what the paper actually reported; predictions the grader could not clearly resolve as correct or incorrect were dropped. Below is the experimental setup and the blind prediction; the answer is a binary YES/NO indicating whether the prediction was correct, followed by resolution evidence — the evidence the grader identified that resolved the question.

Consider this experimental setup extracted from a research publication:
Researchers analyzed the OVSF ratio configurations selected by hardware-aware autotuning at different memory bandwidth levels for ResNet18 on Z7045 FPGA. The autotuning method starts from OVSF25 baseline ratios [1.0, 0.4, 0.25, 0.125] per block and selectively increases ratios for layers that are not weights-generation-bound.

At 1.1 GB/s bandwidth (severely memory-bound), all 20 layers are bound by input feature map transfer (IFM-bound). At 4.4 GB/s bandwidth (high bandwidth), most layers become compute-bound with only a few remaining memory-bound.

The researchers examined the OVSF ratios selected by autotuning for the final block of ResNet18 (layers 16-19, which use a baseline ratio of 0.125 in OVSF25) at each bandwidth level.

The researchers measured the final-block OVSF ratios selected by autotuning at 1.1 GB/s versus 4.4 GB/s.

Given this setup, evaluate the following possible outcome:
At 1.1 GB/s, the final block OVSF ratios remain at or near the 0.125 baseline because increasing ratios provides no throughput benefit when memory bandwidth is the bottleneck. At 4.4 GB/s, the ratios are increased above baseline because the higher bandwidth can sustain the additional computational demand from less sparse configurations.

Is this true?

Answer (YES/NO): NO